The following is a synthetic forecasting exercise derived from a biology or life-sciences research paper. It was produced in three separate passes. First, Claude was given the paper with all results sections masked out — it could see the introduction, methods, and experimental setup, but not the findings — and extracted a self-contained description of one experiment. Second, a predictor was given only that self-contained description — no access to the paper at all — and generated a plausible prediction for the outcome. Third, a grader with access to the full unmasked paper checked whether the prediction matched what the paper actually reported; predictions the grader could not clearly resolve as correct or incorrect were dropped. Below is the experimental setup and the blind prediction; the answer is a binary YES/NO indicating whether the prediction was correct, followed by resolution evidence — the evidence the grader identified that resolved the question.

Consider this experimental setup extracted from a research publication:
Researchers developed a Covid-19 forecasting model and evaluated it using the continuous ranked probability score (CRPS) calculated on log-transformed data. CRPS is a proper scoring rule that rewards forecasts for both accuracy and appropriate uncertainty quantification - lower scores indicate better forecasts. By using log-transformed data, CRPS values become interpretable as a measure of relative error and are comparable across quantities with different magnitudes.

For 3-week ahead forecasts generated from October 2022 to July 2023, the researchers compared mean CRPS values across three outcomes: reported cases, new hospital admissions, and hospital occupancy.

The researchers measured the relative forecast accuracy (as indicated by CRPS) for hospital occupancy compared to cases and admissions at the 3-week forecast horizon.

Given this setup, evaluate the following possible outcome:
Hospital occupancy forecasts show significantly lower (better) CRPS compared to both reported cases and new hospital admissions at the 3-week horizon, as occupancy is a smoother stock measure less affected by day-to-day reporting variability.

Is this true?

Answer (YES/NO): YES